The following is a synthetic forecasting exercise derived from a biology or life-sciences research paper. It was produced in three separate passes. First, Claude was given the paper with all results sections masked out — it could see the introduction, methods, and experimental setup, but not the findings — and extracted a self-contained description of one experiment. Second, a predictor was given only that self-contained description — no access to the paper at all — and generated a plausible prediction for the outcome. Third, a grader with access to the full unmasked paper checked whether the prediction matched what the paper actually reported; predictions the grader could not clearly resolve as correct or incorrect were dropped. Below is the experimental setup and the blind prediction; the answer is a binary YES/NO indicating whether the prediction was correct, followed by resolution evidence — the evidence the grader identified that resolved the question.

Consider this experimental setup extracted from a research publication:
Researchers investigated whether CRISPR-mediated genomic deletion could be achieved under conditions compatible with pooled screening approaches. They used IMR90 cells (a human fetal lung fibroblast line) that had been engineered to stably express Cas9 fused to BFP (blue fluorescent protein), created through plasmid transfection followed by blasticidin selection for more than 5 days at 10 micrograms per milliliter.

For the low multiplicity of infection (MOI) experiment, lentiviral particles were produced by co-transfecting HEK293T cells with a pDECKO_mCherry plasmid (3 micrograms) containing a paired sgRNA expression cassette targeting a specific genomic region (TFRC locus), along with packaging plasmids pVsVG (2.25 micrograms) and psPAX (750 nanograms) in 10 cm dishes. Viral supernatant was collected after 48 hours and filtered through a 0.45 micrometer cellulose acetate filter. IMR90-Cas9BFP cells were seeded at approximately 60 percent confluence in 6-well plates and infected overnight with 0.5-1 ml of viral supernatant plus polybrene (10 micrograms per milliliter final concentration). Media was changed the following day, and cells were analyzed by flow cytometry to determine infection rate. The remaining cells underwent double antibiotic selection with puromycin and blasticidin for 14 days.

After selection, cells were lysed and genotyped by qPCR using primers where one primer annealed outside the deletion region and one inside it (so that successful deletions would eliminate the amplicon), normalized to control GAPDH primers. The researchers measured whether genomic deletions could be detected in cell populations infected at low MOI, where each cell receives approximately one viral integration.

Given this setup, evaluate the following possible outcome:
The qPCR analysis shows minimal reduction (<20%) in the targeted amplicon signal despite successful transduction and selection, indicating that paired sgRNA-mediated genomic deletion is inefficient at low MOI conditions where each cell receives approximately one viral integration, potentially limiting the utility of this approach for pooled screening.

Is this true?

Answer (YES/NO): NO